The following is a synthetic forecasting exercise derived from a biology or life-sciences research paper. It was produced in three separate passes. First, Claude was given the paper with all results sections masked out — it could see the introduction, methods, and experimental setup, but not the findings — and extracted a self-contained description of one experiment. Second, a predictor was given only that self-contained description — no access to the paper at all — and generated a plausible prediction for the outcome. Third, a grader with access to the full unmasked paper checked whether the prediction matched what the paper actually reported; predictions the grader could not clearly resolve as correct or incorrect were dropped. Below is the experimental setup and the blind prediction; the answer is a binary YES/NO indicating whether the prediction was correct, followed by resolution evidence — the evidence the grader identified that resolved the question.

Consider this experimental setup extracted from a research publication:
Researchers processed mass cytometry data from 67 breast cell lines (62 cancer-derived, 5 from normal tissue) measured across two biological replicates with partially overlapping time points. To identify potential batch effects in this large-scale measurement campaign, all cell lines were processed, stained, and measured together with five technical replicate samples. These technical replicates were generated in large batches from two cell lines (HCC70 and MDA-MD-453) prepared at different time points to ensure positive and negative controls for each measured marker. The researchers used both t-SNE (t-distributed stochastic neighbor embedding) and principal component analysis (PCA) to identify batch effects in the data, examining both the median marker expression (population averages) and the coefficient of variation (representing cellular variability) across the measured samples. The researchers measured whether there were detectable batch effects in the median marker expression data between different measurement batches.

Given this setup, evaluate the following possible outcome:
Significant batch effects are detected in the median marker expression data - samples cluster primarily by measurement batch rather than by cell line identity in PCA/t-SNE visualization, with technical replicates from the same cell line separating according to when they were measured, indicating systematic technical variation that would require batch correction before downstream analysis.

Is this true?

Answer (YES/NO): NO